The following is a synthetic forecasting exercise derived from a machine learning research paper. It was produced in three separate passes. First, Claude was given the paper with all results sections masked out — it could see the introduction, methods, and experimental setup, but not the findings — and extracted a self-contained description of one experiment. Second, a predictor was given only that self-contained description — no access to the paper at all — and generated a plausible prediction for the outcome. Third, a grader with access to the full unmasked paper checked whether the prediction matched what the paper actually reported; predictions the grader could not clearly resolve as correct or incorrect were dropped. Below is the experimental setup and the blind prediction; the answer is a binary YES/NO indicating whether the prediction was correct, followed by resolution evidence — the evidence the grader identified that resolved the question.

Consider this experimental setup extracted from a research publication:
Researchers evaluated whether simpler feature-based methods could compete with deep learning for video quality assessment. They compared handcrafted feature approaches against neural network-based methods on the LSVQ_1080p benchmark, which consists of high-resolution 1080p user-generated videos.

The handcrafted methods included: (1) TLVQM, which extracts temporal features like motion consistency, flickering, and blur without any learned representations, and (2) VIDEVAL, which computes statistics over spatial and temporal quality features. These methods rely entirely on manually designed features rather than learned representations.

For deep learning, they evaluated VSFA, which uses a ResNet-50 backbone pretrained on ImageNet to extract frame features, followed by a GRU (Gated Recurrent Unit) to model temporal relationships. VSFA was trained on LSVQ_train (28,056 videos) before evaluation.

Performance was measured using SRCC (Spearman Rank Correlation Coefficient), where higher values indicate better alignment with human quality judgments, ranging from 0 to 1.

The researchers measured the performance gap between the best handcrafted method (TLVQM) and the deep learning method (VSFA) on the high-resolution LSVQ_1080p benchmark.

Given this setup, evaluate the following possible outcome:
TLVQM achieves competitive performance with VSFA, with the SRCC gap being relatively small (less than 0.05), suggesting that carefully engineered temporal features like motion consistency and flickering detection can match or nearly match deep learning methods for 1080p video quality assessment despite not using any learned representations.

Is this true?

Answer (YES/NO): NO